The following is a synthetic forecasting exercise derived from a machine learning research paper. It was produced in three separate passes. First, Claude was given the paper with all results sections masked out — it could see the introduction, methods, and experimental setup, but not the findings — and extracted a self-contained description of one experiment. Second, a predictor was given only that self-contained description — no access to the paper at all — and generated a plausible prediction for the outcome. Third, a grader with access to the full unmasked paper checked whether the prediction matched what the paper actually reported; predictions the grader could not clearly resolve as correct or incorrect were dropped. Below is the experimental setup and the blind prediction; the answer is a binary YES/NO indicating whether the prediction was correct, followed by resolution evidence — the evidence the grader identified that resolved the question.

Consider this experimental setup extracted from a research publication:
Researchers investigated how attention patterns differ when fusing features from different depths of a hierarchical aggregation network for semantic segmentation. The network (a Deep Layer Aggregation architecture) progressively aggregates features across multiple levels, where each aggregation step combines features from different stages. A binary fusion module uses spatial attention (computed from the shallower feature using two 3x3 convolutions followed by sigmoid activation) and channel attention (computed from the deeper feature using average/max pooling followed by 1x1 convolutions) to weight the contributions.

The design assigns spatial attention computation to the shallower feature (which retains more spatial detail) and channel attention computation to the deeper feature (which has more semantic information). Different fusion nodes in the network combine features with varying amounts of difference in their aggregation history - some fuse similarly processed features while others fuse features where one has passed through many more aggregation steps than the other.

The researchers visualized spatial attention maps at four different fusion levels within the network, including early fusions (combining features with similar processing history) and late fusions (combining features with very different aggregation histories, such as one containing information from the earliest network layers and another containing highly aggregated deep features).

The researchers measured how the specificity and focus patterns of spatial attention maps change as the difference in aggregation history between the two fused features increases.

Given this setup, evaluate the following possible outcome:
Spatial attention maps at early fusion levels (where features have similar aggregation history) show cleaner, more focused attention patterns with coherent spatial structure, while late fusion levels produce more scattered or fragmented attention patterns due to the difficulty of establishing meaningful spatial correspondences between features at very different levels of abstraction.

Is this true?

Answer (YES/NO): NO